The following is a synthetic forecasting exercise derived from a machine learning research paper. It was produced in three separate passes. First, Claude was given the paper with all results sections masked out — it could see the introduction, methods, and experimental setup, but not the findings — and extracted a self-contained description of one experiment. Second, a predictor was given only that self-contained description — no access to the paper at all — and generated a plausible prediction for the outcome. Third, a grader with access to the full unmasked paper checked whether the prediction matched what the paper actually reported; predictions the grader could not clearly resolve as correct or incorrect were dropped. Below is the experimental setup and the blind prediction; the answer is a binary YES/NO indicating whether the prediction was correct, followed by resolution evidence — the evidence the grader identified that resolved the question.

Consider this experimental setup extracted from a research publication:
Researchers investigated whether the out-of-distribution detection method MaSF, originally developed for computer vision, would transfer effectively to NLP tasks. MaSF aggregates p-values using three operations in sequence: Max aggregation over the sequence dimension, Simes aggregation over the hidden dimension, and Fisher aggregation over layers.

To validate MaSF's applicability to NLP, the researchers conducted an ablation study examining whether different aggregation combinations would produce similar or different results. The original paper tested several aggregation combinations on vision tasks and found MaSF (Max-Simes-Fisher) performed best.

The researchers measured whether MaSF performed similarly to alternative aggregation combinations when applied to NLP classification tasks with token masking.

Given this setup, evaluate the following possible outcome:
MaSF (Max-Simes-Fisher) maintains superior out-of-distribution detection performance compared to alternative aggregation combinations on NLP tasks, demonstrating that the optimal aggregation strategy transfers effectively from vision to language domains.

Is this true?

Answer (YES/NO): NO